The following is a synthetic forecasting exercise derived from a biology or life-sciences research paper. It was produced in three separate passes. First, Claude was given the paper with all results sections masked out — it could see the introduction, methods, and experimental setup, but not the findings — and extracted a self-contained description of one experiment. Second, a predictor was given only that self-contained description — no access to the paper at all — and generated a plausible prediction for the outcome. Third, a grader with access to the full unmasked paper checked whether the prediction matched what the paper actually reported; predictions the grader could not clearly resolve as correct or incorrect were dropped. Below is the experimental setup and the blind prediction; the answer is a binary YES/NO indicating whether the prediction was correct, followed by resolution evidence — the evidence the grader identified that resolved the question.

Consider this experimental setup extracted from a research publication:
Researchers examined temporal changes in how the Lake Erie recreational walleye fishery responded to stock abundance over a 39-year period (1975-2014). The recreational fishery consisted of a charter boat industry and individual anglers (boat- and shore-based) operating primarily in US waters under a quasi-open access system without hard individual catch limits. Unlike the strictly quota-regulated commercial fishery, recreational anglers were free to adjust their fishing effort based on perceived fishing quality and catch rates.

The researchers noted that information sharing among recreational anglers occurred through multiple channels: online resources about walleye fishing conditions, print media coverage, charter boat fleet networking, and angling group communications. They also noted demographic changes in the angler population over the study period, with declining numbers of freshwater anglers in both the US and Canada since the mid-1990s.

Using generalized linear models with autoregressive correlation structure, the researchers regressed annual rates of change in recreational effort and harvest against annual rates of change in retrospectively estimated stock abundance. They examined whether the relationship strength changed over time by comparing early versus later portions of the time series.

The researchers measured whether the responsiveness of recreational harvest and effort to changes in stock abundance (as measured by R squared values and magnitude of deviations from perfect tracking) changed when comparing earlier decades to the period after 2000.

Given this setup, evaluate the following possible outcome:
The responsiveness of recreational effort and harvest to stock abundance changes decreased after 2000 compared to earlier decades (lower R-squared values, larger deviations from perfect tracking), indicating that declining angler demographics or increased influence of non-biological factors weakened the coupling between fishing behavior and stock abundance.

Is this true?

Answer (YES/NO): YES